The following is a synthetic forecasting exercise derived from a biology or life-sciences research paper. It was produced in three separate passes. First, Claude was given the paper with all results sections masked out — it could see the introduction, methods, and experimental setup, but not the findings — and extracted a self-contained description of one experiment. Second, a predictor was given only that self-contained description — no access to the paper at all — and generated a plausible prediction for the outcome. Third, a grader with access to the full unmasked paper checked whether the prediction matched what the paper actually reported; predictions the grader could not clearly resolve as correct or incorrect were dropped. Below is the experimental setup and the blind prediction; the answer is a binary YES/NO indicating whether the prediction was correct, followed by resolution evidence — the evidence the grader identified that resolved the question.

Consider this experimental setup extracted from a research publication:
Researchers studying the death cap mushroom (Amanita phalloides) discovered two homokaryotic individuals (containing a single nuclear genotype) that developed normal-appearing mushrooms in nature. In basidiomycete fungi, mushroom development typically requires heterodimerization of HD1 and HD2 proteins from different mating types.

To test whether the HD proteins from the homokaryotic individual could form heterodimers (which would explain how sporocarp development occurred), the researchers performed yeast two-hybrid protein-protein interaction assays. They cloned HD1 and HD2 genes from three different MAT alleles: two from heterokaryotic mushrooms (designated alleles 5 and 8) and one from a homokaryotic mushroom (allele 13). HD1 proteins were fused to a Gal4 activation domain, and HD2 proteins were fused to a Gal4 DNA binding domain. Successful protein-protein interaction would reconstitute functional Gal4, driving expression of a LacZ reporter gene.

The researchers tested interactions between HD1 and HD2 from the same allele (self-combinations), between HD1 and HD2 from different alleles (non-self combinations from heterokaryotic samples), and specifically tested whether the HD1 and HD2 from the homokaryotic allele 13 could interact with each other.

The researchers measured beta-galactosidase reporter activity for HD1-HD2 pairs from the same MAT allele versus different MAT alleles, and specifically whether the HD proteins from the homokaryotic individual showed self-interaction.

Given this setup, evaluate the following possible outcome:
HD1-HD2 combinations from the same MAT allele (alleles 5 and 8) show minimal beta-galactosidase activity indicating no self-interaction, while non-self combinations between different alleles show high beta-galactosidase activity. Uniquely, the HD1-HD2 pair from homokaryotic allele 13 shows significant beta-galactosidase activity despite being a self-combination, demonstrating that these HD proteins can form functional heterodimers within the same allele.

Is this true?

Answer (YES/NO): NO